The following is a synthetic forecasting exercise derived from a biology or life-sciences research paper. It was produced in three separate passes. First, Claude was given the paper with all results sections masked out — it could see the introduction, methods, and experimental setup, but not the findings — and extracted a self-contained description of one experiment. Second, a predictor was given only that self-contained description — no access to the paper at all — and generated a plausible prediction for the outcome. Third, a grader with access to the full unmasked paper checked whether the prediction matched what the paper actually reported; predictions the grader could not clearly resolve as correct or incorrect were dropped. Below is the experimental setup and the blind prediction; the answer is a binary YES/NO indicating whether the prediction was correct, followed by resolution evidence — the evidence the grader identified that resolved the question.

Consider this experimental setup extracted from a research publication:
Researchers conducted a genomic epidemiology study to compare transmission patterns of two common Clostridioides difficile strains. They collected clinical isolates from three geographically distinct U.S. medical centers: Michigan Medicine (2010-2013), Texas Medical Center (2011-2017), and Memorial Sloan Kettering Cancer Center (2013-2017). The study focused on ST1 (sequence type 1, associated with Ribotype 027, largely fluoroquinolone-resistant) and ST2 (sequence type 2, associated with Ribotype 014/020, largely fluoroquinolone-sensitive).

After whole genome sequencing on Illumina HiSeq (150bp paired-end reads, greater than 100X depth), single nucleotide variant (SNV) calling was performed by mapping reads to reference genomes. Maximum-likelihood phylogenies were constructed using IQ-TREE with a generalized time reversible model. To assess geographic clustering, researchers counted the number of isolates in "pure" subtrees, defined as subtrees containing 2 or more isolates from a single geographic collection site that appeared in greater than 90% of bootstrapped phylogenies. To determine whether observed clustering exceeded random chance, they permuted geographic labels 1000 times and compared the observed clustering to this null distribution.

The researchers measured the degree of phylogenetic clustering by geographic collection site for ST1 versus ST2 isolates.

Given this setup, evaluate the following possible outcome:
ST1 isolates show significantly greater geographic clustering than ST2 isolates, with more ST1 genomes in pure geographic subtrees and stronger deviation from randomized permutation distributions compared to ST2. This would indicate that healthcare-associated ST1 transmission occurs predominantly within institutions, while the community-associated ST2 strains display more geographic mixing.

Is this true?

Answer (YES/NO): YES